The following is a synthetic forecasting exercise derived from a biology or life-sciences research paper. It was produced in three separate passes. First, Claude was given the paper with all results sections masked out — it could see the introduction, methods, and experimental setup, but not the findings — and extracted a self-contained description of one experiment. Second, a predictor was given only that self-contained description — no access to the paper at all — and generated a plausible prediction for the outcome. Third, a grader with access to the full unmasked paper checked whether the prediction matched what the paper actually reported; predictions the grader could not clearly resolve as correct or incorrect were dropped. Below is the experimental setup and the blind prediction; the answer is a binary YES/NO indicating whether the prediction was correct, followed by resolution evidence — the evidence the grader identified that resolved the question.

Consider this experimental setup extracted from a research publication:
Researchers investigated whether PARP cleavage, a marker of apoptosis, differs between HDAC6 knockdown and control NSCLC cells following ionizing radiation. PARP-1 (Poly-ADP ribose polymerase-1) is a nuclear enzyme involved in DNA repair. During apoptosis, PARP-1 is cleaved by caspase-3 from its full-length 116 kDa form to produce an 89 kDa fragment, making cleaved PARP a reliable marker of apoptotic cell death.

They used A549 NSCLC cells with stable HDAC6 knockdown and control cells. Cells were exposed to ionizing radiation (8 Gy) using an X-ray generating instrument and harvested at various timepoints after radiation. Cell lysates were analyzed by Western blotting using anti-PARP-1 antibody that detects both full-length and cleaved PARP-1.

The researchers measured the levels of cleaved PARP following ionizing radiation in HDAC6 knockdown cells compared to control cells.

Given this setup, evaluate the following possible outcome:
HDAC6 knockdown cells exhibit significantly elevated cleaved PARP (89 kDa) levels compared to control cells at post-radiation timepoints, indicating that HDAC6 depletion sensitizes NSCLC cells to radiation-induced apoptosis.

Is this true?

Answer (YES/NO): YES